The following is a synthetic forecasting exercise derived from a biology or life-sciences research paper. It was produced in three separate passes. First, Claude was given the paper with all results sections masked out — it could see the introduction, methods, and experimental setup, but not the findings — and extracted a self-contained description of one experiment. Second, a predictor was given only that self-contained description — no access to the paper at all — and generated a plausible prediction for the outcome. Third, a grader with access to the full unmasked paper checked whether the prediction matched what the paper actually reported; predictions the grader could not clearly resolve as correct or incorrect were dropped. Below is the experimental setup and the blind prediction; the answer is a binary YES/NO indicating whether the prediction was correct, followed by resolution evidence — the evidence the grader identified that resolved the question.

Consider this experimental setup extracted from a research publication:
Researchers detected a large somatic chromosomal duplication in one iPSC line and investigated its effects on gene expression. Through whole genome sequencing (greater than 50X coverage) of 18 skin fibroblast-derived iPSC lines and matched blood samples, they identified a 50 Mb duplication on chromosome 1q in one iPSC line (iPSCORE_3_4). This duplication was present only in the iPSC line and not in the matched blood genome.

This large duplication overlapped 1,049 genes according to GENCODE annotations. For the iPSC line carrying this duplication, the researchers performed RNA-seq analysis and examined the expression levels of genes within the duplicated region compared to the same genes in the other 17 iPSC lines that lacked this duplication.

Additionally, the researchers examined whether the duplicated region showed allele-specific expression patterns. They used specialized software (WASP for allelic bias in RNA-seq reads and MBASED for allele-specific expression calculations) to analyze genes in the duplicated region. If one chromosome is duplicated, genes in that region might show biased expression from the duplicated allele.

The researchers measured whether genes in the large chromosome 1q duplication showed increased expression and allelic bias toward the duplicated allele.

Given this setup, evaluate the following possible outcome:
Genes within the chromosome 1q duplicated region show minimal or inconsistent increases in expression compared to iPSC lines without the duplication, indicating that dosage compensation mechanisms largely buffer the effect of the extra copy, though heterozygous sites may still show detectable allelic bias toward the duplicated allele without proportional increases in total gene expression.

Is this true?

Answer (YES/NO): NO